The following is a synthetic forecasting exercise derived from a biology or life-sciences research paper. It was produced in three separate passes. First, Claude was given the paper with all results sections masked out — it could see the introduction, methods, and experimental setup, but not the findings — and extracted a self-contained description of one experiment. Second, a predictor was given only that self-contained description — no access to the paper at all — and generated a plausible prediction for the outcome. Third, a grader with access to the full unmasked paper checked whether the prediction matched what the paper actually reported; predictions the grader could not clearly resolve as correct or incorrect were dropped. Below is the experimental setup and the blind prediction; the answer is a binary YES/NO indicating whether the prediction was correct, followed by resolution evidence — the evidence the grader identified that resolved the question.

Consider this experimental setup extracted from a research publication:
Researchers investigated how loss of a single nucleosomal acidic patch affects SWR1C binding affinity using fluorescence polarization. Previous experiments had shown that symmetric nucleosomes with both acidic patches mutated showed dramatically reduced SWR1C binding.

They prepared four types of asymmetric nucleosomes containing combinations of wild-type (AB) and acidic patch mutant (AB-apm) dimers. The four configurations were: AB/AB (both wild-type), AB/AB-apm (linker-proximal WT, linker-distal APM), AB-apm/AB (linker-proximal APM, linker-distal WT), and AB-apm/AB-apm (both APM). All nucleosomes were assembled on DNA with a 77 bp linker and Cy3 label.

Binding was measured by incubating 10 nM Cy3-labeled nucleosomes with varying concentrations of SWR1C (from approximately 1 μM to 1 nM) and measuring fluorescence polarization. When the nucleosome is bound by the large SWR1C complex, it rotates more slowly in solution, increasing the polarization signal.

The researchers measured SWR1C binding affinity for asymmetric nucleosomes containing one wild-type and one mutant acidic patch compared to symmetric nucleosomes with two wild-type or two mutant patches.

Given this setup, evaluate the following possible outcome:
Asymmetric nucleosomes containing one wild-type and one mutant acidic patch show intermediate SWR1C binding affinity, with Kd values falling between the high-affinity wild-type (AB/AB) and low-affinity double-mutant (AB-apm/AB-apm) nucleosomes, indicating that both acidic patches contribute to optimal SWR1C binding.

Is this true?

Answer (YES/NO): NO